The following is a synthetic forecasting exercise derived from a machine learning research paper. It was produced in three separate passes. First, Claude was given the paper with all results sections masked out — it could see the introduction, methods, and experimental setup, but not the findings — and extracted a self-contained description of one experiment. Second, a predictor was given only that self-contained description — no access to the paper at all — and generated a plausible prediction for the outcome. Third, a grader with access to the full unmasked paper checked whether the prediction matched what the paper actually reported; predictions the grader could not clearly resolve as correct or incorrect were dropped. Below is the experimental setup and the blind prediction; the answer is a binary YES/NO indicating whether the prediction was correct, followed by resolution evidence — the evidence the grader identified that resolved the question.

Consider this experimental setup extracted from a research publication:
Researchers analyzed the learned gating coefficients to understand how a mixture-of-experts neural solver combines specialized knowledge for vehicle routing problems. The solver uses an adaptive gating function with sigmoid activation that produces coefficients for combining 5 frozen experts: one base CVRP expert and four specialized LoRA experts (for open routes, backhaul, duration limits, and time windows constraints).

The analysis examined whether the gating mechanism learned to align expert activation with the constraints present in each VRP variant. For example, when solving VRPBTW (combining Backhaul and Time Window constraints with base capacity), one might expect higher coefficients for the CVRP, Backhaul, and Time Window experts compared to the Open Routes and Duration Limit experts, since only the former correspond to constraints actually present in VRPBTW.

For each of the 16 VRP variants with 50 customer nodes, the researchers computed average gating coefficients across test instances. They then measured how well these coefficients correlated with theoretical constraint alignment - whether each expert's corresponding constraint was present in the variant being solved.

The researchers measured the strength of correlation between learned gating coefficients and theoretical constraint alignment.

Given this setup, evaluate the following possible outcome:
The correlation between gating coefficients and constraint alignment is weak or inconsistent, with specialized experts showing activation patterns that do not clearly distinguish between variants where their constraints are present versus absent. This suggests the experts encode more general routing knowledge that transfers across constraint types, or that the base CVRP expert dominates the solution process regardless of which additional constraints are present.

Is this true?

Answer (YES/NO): NO